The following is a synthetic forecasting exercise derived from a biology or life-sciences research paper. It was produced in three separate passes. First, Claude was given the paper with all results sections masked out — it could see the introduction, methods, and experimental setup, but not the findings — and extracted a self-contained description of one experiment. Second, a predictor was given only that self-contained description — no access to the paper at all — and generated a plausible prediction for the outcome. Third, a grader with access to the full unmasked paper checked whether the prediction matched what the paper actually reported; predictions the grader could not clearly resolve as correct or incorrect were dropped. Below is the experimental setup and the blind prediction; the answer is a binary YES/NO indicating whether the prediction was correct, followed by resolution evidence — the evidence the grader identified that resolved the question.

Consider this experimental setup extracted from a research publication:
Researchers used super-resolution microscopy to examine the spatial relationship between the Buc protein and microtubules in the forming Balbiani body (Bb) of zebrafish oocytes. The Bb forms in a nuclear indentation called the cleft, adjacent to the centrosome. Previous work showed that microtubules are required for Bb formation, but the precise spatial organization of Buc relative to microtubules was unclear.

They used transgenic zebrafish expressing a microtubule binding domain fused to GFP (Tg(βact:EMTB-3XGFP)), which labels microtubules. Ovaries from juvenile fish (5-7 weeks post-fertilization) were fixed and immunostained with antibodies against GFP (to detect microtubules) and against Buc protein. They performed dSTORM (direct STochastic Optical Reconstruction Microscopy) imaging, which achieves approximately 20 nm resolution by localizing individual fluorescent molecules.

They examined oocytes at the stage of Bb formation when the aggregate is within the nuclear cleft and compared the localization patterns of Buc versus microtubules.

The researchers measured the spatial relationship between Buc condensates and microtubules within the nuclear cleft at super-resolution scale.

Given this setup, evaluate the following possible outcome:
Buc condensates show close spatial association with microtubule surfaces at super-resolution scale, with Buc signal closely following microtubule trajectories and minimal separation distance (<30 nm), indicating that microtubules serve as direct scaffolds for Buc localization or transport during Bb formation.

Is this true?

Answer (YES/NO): YES